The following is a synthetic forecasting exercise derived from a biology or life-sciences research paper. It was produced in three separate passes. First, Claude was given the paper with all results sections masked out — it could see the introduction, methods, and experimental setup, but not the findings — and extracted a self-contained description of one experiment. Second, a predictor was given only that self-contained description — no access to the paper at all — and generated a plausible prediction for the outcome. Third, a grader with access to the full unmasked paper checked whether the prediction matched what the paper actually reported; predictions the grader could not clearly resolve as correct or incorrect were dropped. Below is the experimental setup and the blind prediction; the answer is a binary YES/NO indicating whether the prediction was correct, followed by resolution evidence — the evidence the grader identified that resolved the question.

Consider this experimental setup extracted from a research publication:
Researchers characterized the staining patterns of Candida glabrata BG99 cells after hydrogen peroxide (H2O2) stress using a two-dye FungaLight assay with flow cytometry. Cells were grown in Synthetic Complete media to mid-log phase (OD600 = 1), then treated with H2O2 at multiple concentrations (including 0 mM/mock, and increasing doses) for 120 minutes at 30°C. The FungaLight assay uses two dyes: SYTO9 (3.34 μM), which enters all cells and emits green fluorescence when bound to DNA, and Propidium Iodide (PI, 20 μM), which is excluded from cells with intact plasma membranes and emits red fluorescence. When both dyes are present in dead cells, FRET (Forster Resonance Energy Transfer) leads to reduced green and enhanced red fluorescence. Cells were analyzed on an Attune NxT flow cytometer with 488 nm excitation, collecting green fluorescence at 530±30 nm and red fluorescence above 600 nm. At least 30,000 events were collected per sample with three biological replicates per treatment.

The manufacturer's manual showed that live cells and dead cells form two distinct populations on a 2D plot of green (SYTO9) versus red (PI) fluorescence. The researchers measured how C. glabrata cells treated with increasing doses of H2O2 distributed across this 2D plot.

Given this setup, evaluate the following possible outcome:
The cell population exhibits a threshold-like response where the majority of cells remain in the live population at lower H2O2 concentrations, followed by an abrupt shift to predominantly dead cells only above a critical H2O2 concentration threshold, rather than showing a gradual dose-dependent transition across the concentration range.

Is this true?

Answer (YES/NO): NO